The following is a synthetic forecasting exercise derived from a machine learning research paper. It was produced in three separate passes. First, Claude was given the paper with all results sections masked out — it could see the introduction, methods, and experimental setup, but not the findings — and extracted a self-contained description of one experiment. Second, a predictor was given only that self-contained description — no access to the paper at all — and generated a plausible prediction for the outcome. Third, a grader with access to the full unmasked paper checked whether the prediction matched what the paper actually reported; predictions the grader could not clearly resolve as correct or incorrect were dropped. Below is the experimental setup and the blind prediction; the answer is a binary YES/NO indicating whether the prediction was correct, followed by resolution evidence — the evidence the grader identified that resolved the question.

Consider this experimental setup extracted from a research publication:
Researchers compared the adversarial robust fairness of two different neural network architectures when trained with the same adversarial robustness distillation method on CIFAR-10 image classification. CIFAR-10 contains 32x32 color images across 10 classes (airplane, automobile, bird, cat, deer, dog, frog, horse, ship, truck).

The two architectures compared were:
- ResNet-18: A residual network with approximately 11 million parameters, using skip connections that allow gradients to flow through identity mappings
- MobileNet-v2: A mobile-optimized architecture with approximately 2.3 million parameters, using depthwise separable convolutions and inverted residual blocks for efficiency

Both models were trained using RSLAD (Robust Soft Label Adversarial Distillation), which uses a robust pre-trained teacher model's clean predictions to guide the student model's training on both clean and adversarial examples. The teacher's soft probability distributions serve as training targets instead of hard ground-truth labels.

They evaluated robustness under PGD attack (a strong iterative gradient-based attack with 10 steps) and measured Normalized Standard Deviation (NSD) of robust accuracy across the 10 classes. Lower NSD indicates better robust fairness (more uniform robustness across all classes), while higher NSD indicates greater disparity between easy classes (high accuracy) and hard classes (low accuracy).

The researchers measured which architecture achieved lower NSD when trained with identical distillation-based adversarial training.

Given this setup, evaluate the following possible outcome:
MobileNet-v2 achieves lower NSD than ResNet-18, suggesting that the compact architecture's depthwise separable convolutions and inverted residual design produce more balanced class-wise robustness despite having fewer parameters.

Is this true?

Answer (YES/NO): NO